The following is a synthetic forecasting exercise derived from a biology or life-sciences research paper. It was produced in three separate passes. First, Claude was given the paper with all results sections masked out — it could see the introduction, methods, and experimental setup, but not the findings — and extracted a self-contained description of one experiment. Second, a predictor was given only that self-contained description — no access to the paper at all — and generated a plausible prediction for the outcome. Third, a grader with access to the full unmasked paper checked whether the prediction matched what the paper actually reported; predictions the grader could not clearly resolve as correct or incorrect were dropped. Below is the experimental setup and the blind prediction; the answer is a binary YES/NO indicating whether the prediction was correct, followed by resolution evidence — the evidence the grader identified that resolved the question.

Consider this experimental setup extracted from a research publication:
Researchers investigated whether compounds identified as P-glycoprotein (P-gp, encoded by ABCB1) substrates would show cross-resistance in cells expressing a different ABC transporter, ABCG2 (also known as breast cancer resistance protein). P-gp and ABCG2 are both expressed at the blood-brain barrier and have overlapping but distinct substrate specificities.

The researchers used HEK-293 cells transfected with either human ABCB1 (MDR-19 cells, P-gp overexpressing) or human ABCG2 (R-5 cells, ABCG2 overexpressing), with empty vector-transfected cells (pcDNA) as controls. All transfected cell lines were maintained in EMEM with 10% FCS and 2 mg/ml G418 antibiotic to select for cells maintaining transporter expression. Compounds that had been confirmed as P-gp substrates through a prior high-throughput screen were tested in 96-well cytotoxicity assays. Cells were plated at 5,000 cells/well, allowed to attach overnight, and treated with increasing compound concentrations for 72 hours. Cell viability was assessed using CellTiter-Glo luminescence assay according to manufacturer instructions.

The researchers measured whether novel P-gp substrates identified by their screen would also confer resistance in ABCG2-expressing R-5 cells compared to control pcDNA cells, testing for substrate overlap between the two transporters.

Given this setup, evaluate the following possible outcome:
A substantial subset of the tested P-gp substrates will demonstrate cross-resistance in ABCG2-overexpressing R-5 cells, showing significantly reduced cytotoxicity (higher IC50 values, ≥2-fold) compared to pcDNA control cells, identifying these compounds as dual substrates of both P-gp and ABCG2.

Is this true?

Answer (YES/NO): YES